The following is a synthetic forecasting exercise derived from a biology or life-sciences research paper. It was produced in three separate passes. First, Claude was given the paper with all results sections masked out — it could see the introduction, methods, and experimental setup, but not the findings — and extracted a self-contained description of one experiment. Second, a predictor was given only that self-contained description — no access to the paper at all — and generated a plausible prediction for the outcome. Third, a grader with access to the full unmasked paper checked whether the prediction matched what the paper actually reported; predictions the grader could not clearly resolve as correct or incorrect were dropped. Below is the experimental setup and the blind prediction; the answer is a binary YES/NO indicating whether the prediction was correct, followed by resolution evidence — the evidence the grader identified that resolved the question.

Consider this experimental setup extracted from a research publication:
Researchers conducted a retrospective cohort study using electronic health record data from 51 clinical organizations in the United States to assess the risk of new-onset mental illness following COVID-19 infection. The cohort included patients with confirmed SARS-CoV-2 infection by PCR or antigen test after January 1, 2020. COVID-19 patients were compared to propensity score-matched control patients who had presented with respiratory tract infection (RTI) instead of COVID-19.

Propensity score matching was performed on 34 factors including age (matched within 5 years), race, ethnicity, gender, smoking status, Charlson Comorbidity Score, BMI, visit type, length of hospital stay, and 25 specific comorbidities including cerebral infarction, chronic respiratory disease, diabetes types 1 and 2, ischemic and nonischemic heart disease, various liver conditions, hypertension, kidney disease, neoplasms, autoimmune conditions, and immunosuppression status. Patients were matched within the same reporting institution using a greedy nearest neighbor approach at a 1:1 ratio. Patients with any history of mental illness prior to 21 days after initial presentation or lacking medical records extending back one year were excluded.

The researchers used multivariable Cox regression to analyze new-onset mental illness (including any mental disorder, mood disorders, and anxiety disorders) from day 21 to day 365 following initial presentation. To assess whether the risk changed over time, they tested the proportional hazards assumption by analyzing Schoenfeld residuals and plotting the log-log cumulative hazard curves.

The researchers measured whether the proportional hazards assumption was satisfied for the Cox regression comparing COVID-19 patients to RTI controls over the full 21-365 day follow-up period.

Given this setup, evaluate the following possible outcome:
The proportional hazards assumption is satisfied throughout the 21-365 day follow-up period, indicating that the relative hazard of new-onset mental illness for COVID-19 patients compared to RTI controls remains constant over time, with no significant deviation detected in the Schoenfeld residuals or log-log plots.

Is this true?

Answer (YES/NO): NO